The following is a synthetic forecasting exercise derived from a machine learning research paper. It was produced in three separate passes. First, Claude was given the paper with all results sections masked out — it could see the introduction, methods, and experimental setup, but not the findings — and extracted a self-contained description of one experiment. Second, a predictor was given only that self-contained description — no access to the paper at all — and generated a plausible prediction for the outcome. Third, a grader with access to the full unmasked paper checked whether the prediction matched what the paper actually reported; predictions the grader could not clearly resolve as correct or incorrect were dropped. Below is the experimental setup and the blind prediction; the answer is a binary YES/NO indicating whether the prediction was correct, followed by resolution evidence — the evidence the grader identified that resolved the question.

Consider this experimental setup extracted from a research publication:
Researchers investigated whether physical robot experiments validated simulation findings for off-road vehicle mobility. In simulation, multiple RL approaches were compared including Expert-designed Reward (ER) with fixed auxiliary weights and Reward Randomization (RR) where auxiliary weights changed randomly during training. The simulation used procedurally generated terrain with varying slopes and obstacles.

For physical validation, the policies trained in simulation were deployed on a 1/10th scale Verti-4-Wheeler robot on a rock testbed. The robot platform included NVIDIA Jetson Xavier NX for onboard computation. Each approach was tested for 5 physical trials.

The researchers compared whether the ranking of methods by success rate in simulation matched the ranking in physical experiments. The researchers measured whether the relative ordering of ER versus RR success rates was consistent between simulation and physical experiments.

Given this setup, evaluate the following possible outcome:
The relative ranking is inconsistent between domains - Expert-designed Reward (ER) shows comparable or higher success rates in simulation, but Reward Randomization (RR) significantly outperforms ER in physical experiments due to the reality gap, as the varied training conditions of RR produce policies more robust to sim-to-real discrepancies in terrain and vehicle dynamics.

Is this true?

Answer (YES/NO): NO